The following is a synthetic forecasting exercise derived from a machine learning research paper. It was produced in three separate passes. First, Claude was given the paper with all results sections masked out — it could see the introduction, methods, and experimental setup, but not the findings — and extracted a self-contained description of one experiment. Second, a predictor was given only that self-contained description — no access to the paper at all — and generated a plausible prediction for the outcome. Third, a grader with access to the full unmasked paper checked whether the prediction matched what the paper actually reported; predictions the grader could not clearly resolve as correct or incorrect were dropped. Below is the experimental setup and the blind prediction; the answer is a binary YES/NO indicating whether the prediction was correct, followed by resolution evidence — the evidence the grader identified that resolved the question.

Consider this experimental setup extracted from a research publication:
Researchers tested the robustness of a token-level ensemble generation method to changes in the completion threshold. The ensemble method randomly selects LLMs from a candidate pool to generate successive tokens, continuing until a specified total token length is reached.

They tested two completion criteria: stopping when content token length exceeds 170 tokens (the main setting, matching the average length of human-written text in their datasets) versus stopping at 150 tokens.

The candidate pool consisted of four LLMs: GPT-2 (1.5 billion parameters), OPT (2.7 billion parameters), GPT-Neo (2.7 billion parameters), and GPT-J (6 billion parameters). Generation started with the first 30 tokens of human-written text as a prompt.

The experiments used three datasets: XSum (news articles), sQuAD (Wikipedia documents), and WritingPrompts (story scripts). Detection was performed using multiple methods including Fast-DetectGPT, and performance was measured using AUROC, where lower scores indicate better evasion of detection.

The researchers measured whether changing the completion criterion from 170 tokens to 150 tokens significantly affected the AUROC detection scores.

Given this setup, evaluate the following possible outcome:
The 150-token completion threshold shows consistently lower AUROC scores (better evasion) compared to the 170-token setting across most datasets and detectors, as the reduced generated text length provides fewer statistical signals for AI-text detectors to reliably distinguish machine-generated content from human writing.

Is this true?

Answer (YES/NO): NO